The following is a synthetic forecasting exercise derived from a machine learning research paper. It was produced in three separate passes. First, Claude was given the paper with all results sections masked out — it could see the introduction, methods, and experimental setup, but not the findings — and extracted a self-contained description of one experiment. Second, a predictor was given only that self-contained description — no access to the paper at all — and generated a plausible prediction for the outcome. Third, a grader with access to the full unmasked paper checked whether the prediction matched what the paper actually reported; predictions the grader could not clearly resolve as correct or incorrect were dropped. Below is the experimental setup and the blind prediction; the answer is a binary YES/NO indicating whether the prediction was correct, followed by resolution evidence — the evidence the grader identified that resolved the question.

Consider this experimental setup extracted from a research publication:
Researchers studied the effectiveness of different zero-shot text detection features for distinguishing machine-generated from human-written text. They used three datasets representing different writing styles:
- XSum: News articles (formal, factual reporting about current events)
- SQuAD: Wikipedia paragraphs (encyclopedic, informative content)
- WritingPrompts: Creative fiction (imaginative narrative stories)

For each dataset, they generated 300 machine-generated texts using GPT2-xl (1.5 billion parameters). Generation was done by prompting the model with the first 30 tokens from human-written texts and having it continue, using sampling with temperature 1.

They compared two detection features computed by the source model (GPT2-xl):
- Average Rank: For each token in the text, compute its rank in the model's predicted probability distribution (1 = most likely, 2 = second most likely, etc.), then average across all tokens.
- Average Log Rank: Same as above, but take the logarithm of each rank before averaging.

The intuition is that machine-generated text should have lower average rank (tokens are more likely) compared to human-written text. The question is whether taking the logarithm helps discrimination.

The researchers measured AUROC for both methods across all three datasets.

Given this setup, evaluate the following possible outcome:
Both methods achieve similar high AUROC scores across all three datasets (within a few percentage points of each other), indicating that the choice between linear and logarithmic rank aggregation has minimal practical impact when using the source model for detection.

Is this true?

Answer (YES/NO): NO